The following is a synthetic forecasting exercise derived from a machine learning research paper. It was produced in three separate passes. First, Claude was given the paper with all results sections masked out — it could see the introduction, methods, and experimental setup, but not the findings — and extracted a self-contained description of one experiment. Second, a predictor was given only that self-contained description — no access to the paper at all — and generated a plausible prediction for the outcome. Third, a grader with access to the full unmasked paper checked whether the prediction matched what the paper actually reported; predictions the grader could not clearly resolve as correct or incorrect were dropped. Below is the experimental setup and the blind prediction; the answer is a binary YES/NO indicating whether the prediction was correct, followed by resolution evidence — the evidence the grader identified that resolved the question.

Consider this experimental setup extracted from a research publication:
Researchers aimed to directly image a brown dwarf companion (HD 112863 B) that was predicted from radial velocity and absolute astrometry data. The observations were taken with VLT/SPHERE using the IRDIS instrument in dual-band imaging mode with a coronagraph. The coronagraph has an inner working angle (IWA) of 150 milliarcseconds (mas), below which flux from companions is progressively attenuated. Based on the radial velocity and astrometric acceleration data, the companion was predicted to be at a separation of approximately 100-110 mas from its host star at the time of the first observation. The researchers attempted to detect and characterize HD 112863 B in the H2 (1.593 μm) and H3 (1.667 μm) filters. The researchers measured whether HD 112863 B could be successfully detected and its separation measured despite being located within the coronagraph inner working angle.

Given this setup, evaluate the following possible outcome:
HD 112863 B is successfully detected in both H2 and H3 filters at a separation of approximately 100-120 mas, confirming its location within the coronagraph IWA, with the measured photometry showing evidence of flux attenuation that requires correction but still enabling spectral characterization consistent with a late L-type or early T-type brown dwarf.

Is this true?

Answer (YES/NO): NO